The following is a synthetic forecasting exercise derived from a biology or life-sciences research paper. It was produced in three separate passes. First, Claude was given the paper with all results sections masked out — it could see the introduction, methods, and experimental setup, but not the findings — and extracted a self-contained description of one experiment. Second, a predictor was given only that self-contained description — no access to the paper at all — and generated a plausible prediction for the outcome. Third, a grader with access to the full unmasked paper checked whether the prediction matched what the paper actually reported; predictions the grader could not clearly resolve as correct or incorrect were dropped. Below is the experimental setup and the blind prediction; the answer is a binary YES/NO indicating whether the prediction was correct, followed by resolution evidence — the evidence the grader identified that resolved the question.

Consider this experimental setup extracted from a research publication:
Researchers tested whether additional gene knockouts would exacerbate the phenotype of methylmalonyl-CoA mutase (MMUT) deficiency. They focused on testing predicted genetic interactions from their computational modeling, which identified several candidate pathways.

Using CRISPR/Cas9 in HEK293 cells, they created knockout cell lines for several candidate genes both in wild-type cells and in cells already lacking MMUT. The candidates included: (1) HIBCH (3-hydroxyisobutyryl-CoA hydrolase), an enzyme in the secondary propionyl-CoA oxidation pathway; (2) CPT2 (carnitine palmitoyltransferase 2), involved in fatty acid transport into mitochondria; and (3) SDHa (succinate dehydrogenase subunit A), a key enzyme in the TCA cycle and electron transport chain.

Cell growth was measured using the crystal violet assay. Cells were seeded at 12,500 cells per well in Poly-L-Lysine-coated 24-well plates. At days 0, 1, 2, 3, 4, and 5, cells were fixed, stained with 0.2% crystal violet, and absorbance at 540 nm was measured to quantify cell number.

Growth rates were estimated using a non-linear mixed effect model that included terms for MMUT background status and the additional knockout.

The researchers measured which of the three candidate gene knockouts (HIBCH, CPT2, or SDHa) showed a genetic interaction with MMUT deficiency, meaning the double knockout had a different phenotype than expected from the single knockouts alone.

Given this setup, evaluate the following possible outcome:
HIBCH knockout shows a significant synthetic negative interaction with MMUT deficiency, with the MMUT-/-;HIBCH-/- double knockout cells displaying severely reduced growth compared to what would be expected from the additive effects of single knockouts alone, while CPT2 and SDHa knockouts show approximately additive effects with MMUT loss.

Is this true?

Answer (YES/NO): NO